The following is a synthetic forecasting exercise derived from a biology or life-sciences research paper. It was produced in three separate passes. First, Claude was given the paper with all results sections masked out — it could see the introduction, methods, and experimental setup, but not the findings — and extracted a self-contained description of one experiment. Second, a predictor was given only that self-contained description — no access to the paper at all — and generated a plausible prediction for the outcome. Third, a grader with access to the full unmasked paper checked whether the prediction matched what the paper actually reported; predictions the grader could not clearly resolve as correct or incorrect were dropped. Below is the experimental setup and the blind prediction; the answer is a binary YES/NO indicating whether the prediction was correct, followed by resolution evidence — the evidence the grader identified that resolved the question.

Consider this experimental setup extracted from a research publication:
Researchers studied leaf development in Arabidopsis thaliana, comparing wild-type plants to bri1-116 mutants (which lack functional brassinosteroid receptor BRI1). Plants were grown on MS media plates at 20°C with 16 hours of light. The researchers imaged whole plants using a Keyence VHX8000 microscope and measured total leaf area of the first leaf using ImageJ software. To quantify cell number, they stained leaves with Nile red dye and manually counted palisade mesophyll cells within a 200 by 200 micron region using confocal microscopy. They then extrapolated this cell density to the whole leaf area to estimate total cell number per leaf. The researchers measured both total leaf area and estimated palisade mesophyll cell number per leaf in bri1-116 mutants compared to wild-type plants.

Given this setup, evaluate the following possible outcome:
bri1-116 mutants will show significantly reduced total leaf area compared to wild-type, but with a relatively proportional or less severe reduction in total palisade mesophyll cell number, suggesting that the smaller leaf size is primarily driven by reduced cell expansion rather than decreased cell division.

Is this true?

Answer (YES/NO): NO